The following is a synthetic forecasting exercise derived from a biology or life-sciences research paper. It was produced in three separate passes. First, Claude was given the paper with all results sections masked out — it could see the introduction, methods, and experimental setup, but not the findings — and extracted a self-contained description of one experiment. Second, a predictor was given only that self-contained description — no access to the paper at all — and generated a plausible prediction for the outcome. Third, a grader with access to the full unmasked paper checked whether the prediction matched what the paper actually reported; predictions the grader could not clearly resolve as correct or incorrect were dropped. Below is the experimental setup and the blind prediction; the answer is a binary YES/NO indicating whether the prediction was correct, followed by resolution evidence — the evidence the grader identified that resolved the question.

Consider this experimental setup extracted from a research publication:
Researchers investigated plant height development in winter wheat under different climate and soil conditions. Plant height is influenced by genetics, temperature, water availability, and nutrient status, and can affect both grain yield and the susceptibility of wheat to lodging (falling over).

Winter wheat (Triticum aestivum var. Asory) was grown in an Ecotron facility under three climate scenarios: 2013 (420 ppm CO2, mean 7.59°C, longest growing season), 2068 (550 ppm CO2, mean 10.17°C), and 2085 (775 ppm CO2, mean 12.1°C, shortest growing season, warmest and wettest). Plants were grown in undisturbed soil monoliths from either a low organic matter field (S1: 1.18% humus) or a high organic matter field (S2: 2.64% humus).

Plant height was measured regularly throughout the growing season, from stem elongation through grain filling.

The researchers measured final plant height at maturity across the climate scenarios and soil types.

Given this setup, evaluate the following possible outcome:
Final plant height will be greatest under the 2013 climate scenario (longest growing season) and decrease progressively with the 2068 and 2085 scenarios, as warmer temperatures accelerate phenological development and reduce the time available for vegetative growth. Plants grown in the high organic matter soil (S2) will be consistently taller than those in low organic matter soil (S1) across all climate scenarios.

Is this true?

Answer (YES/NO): NO